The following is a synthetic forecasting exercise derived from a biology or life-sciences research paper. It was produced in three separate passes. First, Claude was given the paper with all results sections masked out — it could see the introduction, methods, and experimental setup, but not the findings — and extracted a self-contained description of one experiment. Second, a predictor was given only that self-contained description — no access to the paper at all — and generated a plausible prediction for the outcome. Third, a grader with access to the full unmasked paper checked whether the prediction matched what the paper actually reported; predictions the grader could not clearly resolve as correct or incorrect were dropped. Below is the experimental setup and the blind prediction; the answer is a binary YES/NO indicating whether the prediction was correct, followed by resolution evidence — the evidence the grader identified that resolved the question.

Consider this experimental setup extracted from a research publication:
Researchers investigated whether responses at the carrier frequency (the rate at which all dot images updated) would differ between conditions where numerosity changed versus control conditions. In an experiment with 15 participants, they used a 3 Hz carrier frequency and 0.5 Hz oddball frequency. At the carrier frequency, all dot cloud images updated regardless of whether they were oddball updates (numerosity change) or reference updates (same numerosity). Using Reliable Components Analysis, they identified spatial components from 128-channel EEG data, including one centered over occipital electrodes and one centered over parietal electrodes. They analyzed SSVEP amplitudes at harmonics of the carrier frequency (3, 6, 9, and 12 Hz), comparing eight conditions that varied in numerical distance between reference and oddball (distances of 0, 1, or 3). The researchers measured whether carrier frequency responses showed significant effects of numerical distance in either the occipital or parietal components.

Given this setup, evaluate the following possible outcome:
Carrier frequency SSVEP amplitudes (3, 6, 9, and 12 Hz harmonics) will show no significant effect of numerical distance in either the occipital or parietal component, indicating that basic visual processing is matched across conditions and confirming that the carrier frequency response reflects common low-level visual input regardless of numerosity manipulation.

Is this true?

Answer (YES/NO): YES